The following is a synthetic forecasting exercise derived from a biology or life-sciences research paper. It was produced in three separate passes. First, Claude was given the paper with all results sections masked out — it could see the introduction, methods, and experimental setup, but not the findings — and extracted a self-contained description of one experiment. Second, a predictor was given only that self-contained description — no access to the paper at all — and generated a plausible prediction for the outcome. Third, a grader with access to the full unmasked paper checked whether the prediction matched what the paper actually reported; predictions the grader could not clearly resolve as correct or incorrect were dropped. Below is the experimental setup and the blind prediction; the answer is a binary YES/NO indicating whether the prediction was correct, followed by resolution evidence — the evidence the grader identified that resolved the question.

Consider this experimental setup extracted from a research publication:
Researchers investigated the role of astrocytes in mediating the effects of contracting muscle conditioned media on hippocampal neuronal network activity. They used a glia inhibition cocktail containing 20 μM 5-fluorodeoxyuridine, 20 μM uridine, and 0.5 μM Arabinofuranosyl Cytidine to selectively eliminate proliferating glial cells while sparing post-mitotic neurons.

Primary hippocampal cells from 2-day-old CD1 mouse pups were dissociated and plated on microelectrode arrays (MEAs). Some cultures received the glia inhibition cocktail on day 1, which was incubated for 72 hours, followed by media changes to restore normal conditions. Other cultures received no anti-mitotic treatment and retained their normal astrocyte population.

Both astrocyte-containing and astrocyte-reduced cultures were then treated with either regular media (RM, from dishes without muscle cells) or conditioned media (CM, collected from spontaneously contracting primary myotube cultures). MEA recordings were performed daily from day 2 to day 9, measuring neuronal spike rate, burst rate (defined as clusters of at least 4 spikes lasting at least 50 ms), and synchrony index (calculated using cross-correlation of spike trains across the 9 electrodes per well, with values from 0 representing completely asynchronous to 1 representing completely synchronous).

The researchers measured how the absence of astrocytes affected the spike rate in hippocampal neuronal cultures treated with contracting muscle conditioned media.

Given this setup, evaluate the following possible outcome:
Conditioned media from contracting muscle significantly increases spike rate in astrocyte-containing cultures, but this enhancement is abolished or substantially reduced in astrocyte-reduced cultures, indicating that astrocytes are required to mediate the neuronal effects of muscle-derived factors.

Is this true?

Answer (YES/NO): NO